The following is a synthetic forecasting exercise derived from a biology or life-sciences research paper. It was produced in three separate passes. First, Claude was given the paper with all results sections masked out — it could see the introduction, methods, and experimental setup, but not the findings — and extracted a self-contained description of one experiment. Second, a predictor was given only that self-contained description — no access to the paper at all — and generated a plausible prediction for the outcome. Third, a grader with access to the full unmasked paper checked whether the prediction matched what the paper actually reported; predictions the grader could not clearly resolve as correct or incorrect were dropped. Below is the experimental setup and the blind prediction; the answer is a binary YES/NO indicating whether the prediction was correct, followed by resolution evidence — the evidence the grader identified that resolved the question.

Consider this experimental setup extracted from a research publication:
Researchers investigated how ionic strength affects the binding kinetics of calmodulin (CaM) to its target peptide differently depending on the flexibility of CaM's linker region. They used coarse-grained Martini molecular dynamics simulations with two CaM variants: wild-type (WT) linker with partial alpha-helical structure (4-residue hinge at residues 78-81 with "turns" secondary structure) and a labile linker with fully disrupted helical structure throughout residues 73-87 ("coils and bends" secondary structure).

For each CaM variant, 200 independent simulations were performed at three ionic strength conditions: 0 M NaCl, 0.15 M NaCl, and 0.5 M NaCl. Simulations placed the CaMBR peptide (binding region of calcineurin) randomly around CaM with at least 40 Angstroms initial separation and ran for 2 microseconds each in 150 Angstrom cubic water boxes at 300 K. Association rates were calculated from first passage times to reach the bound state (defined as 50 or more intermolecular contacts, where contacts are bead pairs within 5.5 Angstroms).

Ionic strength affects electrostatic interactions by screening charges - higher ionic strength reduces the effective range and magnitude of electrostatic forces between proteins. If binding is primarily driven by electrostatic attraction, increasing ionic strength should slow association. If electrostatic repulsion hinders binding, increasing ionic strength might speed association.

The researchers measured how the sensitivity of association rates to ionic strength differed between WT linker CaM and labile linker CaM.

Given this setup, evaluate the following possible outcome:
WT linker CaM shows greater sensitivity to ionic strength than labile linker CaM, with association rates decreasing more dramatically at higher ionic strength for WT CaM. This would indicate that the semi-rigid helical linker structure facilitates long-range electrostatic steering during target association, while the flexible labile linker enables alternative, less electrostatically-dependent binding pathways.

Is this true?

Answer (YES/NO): YES